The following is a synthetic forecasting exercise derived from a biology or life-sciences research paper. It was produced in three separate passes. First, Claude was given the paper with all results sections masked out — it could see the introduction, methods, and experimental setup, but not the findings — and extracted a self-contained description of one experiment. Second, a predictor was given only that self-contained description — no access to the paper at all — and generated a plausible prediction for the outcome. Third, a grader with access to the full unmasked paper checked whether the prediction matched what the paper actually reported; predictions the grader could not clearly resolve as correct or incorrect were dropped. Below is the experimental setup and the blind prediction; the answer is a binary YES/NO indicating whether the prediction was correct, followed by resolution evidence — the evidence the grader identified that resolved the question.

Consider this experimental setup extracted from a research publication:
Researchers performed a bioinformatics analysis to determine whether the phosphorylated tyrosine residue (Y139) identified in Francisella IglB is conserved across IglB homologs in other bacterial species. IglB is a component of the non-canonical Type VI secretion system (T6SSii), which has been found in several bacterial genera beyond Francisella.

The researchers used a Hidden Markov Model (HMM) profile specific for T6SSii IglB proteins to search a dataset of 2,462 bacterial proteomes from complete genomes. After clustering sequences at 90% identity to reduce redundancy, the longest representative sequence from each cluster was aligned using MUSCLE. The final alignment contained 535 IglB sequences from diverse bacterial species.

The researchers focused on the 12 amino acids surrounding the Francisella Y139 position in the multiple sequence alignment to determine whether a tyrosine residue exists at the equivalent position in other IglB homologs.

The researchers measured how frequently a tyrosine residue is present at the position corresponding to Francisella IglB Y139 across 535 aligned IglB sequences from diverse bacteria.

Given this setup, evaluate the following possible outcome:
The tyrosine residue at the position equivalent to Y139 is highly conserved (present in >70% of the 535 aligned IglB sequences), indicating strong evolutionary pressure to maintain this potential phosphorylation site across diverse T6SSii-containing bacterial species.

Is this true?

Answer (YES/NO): NO